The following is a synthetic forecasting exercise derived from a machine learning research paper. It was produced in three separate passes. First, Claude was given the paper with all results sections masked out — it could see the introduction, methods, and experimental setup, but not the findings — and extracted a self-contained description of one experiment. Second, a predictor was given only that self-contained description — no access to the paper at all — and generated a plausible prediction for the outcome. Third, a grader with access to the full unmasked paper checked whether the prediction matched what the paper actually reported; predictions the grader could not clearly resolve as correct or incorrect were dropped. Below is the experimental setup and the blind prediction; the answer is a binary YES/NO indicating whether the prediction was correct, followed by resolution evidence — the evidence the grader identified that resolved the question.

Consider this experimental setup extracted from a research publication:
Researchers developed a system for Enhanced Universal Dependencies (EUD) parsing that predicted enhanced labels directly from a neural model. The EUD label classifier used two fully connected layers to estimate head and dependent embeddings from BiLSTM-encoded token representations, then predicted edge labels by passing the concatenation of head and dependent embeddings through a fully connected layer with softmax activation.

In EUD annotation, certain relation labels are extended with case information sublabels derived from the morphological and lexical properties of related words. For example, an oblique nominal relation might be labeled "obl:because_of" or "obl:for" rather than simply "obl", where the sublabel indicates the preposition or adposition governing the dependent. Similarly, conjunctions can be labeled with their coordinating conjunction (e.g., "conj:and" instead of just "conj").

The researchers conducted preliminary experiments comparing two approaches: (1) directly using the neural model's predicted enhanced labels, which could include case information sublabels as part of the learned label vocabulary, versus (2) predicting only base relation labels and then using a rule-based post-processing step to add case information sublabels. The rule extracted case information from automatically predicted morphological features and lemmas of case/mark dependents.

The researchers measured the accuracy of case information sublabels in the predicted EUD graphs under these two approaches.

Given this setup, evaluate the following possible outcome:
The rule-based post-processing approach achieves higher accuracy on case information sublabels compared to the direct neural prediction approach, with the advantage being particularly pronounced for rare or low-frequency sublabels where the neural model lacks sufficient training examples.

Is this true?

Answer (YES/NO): NO